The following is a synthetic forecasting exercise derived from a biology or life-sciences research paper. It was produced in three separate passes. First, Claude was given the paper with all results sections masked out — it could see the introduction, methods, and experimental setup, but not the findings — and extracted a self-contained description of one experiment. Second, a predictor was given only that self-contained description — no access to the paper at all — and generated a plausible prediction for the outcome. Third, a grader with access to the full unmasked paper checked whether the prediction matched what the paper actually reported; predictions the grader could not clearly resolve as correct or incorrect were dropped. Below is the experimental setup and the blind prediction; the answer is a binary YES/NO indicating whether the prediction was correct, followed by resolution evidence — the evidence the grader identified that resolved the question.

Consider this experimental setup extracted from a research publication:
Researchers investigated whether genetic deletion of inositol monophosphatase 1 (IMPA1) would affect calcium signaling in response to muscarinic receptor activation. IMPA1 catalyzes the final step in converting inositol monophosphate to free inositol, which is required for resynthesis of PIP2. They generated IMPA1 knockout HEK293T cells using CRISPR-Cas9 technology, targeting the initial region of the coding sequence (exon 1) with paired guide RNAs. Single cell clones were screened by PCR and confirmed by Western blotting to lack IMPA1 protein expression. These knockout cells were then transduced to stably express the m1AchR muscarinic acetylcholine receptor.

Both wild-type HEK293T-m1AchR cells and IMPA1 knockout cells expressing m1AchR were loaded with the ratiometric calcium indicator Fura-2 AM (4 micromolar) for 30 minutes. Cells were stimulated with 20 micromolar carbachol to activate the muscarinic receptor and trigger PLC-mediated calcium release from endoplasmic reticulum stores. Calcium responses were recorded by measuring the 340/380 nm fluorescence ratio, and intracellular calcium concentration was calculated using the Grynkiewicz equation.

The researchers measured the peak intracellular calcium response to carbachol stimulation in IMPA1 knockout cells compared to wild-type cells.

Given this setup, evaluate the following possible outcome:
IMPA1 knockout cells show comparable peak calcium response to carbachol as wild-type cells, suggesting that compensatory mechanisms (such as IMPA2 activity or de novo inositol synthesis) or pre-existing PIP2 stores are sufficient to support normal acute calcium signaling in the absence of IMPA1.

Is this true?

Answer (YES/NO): NO